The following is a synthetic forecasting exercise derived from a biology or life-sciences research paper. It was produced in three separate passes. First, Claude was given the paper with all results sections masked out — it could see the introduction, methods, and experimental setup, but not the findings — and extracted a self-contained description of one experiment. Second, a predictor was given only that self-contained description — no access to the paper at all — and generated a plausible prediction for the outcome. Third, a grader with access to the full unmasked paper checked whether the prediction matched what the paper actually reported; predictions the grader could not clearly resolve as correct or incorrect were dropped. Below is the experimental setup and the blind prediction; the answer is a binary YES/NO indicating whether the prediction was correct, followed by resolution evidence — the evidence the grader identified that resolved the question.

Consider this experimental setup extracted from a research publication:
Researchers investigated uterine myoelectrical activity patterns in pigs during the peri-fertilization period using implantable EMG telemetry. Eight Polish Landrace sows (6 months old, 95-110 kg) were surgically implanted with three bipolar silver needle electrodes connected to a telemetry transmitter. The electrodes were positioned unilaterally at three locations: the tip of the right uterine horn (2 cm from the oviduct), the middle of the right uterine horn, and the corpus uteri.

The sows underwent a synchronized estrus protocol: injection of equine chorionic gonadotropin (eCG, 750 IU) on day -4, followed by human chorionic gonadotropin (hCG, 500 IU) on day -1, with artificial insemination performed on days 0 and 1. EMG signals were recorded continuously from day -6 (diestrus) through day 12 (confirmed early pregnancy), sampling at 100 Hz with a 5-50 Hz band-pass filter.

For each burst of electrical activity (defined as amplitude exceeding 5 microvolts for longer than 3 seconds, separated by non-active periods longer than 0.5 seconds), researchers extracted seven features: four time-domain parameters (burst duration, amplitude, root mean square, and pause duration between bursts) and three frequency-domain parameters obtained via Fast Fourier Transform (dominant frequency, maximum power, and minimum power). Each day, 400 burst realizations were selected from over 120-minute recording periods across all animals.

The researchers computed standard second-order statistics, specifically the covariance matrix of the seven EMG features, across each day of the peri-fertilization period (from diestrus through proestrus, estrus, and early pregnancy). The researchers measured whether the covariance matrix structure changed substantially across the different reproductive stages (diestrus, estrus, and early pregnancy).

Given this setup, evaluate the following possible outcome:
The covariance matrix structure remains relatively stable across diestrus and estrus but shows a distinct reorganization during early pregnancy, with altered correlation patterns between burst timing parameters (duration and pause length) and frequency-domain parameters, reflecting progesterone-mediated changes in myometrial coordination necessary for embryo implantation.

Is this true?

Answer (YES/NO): NO